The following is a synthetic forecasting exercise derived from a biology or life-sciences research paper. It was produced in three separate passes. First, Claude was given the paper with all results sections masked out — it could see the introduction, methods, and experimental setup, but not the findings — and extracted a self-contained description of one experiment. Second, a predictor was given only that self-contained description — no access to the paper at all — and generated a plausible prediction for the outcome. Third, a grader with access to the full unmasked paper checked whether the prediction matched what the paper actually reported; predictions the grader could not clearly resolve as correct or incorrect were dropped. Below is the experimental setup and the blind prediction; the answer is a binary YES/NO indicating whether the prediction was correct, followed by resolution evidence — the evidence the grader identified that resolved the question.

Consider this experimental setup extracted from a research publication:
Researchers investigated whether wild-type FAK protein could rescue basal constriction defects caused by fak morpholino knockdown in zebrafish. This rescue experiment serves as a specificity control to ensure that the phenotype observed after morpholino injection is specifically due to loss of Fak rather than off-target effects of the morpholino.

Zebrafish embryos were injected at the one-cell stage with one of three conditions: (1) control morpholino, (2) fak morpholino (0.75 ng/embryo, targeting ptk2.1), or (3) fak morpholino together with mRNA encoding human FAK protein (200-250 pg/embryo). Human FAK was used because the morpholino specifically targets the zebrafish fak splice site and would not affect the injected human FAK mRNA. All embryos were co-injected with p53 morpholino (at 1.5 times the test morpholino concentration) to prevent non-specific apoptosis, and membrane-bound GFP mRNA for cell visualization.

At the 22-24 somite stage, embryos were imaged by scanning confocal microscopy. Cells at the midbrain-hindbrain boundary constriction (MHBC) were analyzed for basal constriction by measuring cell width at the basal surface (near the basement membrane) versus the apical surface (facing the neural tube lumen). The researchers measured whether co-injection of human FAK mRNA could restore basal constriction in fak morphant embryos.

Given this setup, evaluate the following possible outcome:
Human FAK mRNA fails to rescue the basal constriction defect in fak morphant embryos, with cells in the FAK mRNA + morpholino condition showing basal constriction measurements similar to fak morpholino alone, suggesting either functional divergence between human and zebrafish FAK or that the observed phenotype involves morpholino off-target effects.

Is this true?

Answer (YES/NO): NO